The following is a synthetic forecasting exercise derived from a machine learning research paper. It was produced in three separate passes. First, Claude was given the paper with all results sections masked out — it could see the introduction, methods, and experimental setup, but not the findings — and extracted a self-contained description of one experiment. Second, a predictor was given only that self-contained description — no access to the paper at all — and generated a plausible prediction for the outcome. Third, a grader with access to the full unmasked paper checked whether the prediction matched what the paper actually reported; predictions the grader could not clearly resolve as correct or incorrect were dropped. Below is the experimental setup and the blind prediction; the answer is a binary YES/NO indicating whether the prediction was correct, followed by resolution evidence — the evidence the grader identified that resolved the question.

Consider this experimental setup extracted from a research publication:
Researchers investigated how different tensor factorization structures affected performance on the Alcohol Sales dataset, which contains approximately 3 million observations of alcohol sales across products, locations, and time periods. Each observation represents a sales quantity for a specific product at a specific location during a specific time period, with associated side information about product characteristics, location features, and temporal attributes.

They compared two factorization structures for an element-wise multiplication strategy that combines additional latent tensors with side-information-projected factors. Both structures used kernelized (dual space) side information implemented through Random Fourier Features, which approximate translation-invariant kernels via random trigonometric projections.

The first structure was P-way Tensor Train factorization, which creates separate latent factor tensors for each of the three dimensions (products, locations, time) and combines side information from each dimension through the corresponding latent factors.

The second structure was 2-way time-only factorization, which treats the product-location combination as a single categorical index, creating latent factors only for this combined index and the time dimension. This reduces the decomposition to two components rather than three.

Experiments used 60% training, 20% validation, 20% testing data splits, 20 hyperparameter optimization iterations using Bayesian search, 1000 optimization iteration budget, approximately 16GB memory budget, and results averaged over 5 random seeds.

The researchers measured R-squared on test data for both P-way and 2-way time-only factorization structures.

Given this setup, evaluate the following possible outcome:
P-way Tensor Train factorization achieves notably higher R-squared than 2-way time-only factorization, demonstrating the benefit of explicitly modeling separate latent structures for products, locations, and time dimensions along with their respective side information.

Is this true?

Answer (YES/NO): NO